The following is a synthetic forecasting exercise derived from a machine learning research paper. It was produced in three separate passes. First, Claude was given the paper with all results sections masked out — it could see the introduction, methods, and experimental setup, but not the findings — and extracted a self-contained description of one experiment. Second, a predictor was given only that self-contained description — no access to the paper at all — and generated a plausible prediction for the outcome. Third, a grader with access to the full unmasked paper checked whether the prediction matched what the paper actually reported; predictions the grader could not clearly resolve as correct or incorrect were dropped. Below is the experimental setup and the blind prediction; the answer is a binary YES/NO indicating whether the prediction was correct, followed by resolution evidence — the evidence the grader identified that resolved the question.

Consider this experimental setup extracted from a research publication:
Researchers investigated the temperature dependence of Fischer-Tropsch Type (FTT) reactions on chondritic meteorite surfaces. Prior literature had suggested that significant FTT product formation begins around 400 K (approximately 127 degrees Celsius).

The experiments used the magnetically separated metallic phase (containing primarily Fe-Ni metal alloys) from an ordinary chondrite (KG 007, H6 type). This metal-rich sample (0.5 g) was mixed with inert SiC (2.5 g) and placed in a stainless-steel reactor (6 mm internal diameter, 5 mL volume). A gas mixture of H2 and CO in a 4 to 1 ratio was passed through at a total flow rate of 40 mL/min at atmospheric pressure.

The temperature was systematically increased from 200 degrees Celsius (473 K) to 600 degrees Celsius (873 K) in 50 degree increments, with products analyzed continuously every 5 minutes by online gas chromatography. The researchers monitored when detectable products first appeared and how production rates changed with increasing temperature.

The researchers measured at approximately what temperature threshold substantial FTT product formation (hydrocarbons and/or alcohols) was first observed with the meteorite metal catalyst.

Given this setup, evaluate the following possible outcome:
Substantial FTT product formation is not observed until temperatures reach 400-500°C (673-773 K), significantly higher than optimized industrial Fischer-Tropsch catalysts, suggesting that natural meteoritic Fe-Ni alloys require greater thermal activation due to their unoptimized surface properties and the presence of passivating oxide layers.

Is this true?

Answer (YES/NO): NO